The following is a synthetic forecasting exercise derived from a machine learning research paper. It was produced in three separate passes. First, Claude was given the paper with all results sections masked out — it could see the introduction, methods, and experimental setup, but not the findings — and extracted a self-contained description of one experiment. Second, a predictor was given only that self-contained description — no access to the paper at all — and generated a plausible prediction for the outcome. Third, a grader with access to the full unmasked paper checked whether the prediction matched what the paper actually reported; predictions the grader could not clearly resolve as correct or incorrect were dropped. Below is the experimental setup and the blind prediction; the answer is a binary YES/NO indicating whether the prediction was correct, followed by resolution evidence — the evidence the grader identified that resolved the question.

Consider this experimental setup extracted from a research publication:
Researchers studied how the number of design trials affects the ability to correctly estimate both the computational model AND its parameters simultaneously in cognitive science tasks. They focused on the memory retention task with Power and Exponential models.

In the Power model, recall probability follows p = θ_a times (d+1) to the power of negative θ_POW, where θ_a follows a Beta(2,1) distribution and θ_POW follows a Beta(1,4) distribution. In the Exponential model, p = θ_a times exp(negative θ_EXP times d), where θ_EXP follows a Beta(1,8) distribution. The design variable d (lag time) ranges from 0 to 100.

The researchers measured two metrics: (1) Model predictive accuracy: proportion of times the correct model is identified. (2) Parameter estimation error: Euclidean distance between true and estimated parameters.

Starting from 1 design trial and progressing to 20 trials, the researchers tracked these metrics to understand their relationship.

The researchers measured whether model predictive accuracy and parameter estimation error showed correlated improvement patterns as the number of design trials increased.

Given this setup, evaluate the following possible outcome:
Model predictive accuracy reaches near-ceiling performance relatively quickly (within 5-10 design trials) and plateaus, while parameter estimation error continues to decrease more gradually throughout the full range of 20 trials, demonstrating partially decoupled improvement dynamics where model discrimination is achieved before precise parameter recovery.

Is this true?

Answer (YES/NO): NO